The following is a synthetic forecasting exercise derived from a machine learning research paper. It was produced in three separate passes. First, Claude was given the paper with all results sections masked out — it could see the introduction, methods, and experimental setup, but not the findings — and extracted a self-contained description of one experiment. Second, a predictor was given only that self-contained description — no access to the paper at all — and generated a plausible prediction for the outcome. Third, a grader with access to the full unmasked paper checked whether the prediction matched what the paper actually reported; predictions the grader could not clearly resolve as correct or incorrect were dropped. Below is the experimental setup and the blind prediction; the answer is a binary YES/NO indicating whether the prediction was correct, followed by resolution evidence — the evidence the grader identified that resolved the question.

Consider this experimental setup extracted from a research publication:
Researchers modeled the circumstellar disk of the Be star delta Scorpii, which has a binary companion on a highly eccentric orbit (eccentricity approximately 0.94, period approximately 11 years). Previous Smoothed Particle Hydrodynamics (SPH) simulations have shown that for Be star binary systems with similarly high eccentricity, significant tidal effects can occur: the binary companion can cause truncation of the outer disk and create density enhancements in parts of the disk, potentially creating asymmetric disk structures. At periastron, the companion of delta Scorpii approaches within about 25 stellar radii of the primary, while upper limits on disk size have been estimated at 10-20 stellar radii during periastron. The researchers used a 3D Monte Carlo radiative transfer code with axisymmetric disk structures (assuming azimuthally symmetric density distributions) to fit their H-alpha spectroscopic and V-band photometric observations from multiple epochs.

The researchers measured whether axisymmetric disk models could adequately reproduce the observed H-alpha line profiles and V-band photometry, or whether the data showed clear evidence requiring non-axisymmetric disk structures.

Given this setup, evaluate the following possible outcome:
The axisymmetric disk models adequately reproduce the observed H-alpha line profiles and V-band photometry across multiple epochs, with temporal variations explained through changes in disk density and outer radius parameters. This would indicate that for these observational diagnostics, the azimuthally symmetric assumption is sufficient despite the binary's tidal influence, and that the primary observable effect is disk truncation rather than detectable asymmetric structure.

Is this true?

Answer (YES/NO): NO